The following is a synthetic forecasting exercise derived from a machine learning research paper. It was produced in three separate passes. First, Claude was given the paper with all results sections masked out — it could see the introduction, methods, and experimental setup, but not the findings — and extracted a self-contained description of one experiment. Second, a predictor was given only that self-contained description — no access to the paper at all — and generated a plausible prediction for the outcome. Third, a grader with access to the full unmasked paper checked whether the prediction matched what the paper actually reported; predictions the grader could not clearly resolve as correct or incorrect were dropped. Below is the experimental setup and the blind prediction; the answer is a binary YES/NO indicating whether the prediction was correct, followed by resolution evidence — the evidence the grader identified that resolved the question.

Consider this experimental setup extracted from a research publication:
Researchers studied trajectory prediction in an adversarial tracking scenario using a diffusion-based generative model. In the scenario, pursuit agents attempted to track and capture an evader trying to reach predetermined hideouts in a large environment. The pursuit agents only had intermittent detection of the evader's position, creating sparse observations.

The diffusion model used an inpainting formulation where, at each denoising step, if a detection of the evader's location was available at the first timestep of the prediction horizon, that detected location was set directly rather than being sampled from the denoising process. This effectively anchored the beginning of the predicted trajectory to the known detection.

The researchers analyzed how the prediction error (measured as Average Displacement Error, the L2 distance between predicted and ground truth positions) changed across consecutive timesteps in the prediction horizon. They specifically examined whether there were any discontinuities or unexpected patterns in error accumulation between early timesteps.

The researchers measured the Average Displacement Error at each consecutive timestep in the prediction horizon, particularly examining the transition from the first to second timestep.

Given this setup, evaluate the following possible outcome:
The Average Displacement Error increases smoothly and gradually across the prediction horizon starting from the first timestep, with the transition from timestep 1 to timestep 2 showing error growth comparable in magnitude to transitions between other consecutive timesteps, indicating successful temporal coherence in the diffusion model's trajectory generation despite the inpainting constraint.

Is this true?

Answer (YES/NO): NO